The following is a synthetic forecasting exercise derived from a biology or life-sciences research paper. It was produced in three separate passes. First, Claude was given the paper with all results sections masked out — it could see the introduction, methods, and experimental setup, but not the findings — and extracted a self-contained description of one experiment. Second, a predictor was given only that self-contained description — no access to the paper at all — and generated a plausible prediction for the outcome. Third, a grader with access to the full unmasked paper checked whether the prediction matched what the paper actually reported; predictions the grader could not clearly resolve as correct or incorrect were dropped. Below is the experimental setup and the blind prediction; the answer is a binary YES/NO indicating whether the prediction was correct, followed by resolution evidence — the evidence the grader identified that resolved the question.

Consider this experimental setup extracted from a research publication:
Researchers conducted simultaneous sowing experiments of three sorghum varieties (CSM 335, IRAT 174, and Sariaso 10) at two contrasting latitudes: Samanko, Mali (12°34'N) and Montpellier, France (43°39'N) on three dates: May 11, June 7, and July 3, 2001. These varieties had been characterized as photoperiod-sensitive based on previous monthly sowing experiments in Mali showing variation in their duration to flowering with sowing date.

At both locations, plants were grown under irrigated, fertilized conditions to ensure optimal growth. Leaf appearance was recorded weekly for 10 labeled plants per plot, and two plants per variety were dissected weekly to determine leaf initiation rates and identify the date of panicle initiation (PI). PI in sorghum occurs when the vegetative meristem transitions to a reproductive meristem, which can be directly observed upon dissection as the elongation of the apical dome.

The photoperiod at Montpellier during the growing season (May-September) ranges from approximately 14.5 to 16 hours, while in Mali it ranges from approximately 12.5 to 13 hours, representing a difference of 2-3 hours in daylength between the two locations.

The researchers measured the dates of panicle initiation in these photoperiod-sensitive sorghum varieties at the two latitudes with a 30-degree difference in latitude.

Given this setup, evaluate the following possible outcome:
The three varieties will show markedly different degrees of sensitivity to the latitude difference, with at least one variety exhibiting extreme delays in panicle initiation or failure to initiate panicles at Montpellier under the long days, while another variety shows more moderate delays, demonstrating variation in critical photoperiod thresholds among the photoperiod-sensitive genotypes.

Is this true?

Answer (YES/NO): NO